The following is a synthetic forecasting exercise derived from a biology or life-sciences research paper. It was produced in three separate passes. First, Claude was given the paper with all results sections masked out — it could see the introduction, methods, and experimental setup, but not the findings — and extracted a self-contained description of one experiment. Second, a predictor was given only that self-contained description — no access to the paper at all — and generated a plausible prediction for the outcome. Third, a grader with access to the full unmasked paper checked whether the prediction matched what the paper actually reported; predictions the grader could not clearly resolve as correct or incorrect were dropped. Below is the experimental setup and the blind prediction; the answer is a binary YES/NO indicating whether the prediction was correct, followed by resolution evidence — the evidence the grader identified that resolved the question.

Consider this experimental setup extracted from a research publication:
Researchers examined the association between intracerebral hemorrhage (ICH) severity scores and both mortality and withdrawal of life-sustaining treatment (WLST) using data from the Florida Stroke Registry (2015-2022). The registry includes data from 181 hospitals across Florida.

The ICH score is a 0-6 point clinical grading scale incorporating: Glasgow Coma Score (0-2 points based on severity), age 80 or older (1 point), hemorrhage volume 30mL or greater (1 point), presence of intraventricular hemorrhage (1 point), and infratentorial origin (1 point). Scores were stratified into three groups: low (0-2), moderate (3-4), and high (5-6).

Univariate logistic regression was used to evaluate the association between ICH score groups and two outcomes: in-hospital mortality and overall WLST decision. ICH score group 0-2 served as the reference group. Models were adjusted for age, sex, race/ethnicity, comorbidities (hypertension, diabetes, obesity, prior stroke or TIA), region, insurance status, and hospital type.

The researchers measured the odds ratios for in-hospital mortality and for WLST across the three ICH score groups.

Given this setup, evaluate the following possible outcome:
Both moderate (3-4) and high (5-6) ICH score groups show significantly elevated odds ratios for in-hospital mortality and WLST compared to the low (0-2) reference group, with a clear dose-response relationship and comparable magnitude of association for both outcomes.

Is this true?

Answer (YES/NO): NO